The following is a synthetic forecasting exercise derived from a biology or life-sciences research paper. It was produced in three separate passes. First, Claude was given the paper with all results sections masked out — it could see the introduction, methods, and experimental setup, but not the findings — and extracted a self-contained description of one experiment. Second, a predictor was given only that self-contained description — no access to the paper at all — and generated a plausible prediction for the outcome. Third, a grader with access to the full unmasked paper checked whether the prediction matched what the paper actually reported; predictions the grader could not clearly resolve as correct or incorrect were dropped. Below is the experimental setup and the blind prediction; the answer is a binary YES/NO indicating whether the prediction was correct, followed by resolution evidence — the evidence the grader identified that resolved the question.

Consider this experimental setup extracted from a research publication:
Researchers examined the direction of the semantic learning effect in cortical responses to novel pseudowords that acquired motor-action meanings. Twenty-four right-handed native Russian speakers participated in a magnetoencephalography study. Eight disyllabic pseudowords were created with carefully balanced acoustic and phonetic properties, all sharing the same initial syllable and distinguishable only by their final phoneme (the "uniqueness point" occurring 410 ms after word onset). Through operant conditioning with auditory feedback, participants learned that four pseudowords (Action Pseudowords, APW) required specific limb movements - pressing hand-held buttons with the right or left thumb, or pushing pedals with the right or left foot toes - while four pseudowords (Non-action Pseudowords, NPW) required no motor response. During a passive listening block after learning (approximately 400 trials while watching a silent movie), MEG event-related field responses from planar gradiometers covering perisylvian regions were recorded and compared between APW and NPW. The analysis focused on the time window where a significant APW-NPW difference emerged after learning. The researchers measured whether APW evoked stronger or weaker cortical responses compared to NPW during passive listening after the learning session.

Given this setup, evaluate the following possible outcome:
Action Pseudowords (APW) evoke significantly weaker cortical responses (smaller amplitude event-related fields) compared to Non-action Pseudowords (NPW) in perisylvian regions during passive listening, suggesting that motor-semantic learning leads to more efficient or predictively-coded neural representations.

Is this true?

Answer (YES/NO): NO